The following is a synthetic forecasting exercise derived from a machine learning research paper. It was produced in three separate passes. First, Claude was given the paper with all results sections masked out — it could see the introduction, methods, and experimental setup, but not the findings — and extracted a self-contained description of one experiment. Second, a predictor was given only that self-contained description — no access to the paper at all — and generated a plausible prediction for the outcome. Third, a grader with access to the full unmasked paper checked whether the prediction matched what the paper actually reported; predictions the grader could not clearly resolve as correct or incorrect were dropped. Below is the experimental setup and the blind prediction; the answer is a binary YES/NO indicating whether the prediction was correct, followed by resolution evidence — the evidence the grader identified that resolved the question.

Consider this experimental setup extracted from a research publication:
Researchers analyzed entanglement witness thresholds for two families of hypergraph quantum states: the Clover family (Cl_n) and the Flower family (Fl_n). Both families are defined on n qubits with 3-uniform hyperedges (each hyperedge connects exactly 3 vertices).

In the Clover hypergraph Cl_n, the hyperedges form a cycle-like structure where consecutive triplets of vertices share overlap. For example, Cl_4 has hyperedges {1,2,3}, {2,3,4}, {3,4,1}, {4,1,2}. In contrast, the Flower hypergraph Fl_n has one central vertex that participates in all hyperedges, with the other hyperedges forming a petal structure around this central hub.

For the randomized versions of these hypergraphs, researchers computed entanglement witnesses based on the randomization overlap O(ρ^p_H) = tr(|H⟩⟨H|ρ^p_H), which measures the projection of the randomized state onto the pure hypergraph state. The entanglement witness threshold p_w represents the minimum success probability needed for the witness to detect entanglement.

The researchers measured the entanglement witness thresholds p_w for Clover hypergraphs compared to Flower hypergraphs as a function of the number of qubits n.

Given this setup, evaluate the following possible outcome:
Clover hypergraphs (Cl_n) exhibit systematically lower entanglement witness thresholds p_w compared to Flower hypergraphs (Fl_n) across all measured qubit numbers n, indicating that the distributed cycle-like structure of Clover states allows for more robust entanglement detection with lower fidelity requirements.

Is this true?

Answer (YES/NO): NO